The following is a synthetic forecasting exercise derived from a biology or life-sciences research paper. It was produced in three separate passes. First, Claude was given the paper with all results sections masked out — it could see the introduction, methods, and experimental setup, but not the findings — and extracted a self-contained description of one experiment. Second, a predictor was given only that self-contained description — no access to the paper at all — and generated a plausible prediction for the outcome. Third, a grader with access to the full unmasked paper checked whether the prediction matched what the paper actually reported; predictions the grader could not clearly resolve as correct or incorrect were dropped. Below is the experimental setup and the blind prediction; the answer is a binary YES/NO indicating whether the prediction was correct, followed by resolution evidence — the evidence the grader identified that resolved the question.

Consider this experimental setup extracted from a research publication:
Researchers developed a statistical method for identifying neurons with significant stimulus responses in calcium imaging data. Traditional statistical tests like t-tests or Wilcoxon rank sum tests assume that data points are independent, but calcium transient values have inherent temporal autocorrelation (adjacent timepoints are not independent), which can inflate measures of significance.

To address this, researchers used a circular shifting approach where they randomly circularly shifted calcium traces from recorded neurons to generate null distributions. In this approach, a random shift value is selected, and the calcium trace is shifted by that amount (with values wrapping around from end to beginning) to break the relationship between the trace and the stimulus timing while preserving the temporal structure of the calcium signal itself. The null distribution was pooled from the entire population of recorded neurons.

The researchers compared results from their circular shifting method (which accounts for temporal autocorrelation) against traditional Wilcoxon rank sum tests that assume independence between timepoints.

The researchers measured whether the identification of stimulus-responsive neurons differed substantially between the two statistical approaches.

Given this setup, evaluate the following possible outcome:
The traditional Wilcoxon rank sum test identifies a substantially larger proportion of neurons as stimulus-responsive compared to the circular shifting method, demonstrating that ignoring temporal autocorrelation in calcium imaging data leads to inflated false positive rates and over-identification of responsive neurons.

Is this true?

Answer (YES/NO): NO